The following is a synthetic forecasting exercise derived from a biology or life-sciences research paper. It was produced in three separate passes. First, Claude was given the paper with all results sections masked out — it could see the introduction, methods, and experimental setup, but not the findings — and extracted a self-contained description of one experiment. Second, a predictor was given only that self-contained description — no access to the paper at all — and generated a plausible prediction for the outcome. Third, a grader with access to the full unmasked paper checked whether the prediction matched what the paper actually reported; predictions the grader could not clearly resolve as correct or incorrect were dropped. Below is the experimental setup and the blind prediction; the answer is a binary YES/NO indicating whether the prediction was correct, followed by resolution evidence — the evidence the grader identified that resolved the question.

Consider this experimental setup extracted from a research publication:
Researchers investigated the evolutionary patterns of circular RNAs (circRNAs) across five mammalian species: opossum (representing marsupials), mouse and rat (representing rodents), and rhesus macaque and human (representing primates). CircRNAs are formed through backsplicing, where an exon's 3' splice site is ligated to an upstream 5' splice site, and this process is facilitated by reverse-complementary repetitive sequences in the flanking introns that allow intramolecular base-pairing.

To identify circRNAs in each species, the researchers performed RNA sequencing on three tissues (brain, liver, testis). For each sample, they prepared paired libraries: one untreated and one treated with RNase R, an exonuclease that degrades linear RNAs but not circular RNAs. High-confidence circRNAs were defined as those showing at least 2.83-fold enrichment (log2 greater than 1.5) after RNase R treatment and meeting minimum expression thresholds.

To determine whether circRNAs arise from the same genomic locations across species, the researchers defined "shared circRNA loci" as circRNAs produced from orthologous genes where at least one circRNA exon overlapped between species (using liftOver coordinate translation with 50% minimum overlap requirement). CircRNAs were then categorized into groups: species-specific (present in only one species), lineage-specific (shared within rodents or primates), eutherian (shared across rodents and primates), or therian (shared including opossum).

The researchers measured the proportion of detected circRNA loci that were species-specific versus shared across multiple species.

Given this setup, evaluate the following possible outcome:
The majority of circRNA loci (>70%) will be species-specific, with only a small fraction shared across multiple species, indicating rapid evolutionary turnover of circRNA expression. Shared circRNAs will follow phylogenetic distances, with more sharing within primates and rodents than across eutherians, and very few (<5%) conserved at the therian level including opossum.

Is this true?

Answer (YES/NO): YES